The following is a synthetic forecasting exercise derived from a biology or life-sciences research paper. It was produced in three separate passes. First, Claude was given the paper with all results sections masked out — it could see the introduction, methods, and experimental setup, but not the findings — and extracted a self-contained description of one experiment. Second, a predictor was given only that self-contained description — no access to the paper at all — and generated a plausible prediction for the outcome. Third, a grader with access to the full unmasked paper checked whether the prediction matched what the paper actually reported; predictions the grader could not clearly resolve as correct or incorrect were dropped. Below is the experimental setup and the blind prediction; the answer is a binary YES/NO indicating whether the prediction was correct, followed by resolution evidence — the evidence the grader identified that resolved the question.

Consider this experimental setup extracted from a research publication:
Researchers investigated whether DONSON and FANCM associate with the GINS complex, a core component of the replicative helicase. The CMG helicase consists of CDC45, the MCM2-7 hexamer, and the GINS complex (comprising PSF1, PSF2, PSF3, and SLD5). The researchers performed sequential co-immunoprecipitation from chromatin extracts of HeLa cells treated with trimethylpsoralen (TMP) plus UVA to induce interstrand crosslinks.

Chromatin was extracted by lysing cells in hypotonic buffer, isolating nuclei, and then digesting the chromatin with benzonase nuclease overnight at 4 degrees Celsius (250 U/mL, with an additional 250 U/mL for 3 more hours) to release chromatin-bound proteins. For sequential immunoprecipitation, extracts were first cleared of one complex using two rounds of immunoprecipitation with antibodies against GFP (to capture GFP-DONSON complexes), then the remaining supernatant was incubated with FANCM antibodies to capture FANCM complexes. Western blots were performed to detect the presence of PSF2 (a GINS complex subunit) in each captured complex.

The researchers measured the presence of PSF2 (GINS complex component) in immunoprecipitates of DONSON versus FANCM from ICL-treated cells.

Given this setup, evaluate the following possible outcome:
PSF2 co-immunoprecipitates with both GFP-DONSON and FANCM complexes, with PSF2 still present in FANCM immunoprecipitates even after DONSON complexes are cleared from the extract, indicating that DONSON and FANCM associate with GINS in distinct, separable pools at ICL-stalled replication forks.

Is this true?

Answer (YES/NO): NO